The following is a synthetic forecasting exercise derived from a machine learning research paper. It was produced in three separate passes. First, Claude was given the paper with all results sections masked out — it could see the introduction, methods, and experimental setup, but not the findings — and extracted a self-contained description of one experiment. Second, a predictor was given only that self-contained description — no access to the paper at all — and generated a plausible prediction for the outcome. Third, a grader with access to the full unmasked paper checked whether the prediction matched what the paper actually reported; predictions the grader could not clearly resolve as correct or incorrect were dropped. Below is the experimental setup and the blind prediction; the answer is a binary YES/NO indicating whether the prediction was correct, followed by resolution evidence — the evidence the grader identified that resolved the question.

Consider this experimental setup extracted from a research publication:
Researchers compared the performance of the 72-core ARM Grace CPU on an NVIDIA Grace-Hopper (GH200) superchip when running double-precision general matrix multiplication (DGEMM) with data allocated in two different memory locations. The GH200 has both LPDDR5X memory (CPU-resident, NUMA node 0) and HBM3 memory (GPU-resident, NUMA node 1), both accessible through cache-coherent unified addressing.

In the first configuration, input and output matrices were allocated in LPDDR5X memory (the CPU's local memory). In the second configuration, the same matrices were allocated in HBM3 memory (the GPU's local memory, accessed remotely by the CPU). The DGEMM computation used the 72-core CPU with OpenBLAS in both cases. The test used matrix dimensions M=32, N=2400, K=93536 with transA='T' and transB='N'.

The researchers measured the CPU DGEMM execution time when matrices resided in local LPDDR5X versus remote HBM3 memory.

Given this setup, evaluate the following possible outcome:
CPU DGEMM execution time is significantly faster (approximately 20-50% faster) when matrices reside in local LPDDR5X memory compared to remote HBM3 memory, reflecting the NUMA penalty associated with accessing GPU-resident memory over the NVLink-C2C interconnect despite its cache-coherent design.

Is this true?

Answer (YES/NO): YES